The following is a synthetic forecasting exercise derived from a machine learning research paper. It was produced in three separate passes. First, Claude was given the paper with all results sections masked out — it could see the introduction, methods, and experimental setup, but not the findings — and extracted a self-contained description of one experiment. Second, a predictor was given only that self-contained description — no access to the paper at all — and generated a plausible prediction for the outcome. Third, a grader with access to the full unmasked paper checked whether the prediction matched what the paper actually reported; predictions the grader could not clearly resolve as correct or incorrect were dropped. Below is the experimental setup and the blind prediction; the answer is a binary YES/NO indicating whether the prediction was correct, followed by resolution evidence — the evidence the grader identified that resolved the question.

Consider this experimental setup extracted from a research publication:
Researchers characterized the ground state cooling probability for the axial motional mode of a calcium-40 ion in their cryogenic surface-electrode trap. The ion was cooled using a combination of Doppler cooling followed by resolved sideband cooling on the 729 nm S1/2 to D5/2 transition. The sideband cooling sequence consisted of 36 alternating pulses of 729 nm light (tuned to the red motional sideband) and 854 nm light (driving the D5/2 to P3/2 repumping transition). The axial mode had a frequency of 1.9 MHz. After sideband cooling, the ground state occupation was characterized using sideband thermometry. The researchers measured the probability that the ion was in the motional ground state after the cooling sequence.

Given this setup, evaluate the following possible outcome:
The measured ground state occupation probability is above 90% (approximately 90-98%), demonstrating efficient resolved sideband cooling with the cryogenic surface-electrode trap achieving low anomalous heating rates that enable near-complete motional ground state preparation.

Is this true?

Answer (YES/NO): NO